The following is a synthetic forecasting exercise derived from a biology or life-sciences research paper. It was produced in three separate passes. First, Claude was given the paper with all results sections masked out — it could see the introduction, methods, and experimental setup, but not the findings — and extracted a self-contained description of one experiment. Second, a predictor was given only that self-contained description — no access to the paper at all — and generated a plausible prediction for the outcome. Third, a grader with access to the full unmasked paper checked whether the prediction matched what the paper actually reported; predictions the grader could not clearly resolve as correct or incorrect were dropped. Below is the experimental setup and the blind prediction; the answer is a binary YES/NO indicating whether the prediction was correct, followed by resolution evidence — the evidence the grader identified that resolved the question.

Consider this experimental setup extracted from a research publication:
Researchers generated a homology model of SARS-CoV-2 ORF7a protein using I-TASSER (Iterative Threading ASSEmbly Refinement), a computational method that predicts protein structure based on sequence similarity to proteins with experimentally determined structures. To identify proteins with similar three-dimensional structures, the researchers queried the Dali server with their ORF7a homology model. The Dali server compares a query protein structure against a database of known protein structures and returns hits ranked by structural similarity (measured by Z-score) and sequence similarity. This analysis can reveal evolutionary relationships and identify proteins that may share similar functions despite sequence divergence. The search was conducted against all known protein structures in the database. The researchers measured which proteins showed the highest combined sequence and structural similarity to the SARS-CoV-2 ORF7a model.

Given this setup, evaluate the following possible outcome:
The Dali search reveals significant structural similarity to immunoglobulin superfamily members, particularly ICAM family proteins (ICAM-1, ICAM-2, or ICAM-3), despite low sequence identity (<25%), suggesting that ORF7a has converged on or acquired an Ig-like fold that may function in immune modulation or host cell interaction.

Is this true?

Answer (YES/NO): NO